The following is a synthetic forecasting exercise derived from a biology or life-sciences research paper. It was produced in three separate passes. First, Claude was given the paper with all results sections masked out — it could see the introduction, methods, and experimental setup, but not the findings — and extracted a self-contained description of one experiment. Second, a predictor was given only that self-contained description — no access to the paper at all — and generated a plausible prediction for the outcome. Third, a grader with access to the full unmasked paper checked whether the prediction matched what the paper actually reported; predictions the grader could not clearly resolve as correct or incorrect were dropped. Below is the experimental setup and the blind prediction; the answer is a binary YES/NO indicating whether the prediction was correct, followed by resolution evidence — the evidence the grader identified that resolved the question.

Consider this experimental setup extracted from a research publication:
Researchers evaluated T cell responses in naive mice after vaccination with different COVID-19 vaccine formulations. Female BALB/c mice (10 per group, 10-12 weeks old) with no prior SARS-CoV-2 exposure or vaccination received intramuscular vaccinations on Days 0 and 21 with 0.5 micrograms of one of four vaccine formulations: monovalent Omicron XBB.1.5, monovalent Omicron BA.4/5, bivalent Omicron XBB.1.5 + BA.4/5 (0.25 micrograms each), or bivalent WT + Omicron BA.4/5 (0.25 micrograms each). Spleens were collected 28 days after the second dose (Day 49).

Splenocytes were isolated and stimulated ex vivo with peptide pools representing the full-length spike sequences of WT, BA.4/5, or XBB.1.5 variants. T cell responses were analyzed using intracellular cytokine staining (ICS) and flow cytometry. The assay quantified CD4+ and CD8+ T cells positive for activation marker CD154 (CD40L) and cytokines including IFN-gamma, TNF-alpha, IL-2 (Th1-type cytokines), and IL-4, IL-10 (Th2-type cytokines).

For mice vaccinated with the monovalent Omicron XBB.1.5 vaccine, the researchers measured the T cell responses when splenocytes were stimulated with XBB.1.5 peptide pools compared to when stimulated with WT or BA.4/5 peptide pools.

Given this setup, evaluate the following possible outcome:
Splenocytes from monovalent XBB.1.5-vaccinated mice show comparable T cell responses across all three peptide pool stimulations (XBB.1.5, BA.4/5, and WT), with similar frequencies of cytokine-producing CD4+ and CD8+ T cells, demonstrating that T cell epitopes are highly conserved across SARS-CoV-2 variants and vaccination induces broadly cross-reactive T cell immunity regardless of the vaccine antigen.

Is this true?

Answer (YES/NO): YES